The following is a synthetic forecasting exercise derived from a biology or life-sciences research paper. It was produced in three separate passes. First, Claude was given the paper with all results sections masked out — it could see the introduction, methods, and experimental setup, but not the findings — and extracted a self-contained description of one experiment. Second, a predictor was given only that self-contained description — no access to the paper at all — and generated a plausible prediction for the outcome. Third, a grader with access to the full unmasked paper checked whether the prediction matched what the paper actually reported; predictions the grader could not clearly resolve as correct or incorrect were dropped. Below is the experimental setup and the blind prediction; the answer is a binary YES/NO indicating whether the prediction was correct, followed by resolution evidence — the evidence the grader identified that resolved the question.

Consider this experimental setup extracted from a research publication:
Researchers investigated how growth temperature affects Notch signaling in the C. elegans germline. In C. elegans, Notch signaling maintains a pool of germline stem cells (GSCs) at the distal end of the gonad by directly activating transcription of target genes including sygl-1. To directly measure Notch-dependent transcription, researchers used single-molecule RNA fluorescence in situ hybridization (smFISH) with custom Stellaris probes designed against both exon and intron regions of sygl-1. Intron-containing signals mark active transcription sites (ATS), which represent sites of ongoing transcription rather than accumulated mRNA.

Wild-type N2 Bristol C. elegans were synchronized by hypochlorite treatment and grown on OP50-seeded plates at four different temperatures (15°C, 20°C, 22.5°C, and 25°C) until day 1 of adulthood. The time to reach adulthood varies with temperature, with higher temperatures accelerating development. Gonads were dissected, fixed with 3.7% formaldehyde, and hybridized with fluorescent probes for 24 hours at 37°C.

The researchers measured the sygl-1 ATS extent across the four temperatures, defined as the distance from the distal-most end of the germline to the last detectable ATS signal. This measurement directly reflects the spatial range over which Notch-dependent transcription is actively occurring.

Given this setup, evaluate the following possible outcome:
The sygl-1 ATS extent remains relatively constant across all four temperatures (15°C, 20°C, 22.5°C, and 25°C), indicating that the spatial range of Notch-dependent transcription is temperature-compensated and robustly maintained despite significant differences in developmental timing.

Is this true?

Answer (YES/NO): YES